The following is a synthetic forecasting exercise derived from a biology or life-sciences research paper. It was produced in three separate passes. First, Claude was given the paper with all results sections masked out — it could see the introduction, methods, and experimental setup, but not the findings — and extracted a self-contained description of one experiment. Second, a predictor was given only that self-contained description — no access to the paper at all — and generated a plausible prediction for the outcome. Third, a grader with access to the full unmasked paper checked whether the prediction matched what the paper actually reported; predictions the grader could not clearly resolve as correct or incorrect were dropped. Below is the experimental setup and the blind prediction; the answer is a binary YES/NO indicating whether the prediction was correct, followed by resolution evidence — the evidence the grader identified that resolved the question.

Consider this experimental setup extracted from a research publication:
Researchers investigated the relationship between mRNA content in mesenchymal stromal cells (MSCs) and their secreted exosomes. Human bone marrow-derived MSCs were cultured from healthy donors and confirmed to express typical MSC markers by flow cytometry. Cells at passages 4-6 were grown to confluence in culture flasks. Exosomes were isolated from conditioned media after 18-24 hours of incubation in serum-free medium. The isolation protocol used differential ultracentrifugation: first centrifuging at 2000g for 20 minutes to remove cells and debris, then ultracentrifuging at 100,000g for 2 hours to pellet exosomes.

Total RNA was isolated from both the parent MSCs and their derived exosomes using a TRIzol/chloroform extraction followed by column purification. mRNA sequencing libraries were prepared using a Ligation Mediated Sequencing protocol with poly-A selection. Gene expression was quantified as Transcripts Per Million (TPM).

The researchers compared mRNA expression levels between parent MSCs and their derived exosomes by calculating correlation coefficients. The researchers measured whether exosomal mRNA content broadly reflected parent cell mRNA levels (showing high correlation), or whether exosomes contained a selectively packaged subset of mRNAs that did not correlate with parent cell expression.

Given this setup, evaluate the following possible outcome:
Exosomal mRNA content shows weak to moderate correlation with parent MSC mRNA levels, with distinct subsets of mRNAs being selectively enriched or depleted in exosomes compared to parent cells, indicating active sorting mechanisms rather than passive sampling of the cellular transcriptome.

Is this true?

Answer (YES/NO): YES